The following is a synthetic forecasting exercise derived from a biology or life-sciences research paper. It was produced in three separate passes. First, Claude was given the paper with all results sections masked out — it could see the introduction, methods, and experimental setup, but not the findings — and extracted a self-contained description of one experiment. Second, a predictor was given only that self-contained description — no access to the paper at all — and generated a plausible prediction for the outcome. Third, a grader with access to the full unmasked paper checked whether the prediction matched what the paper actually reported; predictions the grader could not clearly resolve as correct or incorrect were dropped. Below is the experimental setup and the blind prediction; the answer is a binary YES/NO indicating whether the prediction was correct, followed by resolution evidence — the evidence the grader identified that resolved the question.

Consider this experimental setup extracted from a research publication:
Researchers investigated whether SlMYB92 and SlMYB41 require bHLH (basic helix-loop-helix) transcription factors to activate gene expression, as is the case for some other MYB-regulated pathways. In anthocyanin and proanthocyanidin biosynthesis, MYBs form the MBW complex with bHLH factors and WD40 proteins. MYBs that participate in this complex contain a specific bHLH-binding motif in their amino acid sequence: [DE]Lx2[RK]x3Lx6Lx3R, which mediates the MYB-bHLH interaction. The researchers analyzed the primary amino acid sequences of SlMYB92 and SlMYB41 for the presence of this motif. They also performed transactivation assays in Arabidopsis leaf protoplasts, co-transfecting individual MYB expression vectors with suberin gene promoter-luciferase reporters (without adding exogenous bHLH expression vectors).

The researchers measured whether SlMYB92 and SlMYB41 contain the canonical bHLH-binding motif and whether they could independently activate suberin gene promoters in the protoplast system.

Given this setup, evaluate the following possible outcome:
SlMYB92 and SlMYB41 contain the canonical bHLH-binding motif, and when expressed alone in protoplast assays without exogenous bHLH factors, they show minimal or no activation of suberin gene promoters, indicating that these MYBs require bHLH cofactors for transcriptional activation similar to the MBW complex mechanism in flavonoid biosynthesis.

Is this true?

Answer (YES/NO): NO